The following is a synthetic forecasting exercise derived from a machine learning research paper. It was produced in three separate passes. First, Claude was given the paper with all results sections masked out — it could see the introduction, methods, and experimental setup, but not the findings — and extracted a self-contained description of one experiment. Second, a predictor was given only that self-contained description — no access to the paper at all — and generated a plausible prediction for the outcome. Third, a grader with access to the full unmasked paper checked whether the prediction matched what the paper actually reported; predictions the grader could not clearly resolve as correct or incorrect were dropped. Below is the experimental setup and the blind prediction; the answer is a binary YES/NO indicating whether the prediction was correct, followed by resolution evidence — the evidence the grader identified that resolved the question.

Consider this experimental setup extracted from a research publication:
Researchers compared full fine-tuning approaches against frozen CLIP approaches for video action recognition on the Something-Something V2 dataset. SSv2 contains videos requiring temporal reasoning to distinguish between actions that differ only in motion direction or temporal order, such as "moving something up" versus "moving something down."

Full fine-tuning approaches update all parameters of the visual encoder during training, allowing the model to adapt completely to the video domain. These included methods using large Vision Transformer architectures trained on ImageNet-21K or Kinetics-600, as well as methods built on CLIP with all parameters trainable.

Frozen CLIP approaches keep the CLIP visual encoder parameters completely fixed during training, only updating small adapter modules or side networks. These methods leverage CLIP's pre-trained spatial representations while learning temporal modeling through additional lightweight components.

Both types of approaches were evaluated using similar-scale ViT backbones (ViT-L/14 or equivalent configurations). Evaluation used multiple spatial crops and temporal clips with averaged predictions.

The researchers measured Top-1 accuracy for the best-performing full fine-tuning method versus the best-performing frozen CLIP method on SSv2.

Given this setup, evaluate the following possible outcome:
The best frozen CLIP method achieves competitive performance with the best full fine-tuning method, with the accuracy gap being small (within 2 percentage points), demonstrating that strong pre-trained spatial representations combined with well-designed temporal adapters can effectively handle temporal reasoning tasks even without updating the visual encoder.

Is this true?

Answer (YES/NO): YES